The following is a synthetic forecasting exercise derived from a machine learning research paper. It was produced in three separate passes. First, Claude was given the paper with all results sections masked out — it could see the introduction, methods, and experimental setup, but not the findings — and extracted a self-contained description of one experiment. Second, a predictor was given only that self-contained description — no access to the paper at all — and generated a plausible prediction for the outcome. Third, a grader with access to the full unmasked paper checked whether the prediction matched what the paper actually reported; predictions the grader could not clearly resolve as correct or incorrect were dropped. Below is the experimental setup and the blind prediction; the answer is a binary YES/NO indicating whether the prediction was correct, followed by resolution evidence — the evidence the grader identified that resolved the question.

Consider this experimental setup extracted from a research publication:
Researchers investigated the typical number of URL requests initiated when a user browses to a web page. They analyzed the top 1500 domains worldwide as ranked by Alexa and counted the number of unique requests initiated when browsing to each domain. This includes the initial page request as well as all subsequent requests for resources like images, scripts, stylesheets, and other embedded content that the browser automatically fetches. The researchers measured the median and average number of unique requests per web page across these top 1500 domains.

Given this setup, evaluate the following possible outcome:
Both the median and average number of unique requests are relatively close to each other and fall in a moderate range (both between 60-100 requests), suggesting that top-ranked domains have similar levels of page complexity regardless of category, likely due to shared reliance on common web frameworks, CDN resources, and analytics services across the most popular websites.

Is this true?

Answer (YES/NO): NO